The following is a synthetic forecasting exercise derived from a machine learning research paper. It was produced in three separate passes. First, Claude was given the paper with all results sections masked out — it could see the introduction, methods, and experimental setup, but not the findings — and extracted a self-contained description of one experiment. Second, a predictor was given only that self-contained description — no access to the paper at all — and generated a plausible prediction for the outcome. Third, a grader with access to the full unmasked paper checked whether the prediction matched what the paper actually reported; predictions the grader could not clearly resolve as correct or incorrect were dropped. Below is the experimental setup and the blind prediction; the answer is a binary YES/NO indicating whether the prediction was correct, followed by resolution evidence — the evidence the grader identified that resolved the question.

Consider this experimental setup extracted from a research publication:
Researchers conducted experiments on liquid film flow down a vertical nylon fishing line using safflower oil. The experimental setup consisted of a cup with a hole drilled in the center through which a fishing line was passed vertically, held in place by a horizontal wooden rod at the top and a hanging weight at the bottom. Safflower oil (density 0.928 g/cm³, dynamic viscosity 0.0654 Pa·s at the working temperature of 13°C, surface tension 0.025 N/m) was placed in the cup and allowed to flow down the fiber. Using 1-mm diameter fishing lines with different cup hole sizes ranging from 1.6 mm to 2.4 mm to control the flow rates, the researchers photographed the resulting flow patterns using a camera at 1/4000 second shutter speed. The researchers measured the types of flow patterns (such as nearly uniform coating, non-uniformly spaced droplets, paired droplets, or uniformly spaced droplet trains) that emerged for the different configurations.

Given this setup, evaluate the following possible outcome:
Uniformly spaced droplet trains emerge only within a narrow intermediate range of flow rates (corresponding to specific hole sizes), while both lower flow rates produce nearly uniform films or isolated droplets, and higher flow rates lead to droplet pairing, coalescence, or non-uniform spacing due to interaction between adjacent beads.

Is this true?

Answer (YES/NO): NO